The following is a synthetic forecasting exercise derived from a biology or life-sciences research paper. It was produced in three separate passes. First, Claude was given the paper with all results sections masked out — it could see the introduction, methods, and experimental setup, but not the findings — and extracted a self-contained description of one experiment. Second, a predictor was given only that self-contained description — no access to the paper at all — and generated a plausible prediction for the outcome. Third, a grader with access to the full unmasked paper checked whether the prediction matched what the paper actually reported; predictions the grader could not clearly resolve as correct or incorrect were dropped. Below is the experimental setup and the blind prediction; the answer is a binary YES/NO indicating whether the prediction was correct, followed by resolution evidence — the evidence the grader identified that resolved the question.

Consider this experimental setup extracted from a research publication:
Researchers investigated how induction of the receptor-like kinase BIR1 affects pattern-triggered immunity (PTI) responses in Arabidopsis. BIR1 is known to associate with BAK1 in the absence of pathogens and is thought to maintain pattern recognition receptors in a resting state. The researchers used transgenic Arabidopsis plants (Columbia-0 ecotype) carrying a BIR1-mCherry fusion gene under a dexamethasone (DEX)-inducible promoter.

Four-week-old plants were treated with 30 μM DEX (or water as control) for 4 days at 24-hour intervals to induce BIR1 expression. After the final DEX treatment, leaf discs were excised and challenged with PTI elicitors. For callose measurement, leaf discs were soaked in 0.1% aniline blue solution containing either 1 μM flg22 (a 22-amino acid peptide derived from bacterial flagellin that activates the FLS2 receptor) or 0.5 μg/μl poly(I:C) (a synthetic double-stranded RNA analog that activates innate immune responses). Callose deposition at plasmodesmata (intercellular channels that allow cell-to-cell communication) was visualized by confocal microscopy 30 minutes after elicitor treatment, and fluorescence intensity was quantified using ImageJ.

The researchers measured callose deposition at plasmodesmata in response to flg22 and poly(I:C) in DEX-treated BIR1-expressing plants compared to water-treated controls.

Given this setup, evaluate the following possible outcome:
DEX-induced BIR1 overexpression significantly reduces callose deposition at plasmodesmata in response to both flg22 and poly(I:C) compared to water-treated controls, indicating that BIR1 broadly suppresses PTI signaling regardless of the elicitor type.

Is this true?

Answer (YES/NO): YES